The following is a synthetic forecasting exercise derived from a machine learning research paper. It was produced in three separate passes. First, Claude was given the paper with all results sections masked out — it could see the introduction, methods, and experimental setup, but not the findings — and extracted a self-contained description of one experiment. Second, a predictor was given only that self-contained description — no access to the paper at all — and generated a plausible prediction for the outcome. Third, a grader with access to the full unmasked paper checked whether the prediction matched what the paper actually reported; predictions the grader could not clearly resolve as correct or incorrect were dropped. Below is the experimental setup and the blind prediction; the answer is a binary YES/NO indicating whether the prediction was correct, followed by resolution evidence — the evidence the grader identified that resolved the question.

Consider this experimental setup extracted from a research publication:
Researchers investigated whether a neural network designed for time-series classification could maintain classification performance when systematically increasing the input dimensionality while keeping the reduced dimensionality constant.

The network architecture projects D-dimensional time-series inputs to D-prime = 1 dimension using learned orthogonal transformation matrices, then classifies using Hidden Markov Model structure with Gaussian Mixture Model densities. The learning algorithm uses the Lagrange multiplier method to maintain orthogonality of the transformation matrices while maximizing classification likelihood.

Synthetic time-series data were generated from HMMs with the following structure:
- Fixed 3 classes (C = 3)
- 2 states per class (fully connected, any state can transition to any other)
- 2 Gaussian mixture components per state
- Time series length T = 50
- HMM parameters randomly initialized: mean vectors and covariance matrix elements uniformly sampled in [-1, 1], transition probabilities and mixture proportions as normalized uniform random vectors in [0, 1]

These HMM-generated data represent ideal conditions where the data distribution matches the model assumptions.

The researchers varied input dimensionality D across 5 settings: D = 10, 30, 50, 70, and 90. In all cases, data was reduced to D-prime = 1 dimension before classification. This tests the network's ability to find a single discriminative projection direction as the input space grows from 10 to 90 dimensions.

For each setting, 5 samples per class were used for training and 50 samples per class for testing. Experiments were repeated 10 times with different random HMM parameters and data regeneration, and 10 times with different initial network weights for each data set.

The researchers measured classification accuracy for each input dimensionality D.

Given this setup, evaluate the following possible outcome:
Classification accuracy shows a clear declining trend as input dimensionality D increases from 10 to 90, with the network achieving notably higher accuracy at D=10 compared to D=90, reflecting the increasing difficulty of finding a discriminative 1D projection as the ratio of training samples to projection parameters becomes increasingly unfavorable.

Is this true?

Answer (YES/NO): NO